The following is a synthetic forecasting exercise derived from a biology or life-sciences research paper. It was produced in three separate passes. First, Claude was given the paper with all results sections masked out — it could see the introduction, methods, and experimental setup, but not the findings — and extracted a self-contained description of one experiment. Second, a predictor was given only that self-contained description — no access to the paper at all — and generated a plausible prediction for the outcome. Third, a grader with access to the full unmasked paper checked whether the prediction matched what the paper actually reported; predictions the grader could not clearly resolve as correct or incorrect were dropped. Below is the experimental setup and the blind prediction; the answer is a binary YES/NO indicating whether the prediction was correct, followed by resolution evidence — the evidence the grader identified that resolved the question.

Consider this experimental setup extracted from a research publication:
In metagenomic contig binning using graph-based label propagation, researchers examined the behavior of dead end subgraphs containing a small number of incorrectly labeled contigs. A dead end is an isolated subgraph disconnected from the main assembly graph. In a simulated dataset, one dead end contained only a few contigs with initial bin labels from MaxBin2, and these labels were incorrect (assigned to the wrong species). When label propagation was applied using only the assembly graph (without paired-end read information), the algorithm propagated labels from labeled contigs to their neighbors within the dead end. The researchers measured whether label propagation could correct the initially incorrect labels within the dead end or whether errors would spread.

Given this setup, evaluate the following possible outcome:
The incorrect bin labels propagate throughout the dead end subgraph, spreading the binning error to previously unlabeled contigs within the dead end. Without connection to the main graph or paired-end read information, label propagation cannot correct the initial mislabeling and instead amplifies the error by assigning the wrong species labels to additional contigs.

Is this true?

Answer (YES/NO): YES